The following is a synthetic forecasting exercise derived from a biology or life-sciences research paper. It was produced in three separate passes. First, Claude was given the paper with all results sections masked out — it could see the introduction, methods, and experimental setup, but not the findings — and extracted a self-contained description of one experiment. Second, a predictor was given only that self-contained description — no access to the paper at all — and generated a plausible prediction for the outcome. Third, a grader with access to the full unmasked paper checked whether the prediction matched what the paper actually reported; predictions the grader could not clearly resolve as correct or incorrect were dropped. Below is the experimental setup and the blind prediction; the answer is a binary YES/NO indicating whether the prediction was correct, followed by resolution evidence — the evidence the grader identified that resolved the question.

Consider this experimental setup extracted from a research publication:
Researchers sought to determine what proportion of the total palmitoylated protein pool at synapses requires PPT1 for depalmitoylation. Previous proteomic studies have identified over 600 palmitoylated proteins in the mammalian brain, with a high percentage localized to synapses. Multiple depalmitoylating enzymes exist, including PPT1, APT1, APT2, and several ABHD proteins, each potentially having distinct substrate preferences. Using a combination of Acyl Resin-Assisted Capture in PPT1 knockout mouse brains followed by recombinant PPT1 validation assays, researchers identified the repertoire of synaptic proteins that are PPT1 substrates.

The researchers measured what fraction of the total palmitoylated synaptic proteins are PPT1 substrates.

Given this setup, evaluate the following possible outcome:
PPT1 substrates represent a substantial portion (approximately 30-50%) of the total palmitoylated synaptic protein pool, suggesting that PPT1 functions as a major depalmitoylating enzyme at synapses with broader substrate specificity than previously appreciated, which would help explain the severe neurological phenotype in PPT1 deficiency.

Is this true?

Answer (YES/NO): NO